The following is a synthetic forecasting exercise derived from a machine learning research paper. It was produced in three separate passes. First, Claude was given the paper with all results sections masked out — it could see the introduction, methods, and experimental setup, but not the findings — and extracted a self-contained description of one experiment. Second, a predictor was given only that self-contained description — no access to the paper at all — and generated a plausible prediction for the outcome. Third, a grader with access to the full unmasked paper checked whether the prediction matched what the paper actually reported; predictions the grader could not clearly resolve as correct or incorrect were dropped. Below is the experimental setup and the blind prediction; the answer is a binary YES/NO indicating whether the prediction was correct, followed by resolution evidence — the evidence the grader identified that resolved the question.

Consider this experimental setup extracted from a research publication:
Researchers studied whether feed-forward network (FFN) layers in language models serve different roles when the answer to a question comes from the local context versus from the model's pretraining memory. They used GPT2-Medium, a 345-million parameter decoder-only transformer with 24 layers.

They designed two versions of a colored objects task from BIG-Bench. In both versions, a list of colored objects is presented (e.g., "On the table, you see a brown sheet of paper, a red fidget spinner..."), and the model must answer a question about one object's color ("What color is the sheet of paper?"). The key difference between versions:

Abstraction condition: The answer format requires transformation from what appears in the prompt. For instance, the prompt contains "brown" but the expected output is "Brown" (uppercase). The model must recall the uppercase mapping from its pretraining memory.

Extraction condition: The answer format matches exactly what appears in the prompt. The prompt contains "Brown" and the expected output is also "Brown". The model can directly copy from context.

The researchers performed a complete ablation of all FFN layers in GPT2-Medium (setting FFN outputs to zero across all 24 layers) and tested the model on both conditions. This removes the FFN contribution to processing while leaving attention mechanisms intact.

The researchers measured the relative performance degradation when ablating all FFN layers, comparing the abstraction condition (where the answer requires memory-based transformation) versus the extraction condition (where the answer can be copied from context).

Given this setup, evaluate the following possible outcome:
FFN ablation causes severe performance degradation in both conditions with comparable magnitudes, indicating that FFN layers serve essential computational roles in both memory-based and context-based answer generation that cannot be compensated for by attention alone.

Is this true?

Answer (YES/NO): NO